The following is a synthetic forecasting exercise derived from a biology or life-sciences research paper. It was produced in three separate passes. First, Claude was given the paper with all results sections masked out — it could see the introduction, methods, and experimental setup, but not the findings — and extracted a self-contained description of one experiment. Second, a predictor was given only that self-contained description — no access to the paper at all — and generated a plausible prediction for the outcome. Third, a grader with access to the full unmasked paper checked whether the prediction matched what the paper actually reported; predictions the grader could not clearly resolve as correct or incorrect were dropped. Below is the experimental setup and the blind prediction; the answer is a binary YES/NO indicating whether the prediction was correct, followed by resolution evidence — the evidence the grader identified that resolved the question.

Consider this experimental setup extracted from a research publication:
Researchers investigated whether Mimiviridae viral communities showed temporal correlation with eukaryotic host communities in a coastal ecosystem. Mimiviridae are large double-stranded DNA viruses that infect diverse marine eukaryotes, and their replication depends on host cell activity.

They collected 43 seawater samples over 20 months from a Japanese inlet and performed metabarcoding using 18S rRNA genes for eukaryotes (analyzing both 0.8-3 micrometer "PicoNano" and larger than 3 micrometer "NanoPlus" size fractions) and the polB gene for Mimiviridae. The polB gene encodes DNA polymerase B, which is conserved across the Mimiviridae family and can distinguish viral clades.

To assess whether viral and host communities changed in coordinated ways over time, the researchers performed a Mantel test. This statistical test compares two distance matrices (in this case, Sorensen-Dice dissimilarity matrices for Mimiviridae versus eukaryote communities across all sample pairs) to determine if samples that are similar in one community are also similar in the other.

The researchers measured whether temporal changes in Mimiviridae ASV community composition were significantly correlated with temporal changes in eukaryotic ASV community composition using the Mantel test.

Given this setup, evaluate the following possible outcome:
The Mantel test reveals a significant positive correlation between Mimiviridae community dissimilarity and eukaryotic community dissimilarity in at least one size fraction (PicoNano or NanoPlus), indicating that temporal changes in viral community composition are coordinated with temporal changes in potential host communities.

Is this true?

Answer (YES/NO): YES